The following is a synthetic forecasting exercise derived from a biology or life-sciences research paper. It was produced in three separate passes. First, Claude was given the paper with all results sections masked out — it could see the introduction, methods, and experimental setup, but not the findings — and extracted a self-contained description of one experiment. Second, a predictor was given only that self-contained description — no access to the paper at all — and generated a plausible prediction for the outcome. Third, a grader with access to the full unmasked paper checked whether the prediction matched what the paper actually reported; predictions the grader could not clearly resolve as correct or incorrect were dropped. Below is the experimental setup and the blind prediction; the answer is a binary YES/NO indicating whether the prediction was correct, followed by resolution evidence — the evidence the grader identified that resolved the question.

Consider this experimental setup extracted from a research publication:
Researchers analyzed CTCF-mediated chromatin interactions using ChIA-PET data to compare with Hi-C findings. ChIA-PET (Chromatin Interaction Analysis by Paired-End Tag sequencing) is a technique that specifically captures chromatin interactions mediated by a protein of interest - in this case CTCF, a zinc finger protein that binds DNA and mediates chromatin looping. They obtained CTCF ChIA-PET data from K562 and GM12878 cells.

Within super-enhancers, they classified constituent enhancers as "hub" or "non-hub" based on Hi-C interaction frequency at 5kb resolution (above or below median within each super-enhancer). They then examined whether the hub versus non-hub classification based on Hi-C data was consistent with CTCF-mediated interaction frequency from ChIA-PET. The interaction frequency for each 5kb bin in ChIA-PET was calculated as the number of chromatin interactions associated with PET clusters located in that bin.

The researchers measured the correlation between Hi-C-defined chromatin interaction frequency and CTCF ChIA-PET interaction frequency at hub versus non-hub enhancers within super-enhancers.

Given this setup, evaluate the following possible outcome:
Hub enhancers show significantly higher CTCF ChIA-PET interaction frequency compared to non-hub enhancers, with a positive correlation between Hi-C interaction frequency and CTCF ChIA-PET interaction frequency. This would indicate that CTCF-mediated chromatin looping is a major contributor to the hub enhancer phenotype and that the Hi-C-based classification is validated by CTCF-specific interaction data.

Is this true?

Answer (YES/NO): YES